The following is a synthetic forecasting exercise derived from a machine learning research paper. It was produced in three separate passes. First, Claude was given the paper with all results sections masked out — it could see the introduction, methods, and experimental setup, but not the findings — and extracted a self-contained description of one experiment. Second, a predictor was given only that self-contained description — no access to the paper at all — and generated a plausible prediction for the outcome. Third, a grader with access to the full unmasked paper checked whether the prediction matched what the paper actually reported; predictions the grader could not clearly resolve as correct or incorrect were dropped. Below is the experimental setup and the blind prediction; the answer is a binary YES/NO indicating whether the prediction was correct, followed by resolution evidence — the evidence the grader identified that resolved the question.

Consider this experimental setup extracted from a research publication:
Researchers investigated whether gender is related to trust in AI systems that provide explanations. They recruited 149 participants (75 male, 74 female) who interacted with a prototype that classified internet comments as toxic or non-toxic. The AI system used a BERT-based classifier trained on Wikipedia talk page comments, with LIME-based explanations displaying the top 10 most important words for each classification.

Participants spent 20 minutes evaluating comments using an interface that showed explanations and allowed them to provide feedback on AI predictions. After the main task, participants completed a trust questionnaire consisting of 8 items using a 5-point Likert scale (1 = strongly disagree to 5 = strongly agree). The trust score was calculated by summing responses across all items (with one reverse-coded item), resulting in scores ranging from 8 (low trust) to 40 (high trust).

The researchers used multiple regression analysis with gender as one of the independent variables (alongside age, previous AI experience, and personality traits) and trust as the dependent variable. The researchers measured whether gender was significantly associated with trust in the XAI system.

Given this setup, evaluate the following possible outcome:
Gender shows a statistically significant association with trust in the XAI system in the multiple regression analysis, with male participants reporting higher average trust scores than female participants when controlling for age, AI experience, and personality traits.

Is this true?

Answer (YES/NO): NO